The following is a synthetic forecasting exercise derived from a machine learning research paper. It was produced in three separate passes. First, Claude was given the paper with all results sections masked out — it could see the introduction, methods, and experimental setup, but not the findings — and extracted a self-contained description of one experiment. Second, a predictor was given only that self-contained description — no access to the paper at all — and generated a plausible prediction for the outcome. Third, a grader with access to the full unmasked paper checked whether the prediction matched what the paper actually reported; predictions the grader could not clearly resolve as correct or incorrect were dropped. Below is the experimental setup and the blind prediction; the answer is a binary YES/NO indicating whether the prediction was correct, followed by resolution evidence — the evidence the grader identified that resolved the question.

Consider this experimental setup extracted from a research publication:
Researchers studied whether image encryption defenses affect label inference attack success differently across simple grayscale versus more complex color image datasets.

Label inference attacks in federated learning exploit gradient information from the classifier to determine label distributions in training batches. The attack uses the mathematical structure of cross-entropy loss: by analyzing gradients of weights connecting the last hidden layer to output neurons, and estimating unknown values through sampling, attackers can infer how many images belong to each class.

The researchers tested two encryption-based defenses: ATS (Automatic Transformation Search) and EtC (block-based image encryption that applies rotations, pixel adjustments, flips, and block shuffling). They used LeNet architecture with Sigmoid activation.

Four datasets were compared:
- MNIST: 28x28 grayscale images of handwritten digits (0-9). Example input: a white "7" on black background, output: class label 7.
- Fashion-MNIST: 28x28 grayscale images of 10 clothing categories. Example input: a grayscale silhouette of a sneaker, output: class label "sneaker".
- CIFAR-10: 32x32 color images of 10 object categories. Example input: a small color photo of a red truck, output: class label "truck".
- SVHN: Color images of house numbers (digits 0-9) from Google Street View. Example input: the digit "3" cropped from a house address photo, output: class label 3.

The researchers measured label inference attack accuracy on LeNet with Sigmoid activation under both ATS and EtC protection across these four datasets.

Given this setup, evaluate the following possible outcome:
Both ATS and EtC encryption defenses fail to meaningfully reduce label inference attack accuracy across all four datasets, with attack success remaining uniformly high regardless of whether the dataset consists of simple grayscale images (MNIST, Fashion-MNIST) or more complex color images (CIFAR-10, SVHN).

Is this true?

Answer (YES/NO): YES